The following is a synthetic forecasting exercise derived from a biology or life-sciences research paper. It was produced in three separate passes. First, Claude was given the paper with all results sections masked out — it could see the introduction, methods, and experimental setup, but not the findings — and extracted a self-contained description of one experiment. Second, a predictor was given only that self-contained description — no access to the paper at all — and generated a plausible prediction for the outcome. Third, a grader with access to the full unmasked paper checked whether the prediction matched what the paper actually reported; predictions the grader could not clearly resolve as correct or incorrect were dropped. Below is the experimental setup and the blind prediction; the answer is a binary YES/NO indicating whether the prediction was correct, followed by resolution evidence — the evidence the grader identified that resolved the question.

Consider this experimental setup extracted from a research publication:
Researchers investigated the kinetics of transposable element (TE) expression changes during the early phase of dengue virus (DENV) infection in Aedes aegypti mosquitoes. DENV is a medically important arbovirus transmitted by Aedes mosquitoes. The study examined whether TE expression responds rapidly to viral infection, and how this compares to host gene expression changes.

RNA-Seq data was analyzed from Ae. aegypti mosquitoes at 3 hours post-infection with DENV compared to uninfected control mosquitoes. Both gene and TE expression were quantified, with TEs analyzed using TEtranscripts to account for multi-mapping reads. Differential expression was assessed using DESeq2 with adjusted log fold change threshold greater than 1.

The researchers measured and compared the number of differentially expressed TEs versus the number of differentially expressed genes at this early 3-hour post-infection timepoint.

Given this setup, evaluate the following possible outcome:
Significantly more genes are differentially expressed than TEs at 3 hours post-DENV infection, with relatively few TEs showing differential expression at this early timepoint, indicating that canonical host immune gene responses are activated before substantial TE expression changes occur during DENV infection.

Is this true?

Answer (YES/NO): NO